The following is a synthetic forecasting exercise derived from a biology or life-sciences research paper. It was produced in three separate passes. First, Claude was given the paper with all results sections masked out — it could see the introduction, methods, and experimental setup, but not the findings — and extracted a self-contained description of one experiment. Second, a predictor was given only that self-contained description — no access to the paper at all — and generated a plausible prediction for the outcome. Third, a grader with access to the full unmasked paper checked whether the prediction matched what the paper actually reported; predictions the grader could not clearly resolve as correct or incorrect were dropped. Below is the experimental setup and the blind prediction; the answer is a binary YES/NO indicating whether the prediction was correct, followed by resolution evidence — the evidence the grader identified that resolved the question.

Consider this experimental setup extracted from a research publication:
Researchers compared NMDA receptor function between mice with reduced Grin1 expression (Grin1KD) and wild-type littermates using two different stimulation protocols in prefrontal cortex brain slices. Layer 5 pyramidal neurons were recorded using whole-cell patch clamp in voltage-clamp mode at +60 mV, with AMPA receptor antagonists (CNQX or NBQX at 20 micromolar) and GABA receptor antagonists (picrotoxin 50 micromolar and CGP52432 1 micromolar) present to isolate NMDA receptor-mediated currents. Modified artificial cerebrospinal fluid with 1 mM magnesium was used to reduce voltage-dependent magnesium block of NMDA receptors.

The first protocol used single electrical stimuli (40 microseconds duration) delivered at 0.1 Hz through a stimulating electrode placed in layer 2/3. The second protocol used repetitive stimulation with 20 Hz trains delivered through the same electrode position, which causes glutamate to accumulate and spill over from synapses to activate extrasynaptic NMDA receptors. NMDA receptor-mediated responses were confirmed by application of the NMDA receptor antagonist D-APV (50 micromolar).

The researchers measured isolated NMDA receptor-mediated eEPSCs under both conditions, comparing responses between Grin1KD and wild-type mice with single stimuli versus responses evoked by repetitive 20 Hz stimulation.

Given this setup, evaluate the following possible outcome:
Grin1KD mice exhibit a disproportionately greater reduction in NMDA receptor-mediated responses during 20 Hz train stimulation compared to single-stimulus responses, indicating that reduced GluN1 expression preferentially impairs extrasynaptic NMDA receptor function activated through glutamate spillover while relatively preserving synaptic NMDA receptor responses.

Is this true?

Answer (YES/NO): YES